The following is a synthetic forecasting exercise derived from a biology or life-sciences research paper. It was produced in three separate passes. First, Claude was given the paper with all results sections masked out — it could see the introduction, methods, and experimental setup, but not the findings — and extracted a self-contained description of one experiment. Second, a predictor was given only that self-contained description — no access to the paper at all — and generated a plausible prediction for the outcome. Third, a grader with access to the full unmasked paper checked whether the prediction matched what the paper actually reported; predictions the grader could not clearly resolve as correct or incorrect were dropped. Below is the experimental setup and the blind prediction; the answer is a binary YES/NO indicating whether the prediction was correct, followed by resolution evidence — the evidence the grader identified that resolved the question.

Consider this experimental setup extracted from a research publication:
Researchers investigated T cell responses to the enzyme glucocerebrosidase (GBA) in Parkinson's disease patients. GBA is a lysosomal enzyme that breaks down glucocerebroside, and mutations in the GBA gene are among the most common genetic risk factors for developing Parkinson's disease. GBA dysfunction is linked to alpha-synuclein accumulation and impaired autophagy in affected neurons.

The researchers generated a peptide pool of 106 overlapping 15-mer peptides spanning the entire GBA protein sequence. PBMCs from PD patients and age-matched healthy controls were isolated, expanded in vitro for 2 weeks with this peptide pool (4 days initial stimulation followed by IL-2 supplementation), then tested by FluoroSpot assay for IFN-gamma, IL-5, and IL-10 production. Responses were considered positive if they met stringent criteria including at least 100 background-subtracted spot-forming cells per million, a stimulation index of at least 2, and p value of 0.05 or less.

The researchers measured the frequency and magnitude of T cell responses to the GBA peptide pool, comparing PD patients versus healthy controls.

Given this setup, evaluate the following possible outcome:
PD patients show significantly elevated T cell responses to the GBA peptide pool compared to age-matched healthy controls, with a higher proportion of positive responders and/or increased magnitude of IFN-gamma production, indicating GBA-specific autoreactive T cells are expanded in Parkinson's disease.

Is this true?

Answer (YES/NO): NO